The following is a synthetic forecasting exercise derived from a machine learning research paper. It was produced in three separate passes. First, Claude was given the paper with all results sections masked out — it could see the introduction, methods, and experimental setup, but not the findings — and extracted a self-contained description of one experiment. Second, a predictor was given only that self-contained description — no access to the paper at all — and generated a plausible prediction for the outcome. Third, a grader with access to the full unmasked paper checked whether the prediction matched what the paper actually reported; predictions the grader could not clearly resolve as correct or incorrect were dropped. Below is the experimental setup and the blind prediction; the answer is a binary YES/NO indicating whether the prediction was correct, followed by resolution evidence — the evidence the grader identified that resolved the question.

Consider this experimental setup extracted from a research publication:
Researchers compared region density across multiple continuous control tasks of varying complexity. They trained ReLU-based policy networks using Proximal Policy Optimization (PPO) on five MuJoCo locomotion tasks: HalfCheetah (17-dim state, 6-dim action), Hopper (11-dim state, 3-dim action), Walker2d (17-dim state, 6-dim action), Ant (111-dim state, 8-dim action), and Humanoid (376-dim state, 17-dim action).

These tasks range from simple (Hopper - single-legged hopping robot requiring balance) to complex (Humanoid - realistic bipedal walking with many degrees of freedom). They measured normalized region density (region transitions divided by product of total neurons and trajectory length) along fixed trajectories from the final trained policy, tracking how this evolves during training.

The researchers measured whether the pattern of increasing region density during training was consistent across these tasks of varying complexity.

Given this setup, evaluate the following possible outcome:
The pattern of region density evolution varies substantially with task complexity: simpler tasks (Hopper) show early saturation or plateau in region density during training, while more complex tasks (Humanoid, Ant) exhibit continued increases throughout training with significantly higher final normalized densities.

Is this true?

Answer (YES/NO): NO